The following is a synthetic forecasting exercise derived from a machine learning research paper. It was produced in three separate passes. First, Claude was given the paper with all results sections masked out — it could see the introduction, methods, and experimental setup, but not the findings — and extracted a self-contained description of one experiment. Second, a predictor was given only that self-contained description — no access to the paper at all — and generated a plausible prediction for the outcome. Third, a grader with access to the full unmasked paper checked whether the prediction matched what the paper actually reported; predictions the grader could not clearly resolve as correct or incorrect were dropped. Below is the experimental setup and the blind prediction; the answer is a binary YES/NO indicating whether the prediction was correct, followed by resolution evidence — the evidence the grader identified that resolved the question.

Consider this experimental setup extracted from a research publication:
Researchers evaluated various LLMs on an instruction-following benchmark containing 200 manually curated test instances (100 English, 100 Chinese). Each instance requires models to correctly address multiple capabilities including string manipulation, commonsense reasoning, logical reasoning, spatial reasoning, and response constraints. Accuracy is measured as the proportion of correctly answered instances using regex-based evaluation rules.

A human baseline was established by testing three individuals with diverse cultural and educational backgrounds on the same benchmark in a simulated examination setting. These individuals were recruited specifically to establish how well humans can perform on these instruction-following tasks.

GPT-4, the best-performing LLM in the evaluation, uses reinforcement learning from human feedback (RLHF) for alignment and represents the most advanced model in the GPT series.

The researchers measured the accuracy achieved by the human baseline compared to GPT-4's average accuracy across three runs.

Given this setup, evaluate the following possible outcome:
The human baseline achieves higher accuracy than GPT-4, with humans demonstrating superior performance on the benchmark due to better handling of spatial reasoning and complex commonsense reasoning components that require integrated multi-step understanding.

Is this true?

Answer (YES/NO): YES